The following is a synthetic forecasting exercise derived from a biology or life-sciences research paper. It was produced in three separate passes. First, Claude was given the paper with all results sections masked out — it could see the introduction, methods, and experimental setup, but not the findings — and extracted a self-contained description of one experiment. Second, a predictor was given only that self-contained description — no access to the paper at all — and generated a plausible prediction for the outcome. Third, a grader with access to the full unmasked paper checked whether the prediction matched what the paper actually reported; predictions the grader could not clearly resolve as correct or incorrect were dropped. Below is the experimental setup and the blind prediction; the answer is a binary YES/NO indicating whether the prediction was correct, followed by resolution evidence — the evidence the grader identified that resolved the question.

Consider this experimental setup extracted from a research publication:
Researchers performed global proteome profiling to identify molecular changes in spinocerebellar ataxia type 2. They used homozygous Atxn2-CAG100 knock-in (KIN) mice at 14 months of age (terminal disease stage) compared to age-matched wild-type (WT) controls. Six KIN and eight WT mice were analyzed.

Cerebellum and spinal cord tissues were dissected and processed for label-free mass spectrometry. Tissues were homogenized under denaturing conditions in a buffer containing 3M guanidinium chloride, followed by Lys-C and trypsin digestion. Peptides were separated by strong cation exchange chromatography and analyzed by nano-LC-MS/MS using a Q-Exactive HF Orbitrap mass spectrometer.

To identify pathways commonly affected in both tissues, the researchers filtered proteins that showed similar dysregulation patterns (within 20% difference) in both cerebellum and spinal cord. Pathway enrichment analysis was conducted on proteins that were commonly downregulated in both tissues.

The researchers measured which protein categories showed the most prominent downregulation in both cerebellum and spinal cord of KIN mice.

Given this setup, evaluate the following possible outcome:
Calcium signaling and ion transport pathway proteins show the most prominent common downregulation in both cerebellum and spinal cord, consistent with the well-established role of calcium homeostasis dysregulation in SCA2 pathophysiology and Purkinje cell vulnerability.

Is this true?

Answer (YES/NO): NO